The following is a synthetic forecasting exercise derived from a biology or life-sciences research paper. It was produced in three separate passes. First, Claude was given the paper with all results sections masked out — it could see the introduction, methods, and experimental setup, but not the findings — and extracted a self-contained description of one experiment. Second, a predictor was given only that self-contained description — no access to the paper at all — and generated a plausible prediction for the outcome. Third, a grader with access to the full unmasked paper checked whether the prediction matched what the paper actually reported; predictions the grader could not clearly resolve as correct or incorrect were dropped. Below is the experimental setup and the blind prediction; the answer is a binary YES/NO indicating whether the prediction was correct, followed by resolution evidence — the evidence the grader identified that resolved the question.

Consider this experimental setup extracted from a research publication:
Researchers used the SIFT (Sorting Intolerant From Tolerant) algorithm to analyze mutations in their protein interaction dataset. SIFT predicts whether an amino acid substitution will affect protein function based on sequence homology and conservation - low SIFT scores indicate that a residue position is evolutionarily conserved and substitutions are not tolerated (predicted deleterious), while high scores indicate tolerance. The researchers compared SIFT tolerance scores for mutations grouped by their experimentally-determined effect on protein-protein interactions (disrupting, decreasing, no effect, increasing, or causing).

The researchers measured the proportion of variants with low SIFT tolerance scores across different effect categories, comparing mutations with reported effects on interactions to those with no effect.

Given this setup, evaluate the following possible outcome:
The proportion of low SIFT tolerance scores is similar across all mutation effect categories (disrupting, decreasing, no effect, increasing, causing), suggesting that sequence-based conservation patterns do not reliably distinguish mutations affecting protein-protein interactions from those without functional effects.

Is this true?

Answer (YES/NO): NO